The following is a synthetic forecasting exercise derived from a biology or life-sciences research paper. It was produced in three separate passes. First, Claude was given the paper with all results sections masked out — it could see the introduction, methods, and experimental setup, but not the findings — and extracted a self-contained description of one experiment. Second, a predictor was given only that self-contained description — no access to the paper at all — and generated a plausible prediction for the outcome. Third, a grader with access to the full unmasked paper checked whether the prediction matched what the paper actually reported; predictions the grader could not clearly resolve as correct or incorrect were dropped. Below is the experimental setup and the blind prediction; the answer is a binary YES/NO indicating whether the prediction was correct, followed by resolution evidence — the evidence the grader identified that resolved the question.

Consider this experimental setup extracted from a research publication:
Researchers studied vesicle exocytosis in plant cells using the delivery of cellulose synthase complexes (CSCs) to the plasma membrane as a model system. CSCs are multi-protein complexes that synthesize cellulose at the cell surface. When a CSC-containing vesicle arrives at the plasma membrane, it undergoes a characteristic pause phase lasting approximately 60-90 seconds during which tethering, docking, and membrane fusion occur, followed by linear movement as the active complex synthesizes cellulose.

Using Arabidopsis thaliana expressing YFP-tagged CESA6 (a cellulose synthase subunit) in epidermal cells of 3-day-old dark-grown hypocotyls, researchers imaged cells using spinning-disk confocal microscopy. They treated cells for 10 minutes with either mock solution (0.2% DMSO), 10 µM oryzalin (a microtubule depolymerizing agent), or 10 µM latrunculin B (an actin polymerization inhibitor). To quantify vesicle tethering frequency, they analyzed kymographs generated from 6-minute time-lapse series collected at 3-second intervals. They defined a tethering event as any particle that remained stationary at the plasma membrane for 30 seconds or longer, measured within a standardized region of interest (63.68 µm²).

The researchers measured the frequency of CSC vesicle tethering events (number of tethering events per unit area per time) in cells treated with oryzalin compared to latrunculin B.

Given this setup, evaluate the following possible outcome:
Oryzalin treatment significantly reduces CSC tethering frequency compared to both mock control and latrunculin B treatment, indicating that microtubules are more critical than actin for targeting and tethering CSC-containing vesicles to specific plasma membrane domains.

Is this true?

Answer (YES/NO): NO